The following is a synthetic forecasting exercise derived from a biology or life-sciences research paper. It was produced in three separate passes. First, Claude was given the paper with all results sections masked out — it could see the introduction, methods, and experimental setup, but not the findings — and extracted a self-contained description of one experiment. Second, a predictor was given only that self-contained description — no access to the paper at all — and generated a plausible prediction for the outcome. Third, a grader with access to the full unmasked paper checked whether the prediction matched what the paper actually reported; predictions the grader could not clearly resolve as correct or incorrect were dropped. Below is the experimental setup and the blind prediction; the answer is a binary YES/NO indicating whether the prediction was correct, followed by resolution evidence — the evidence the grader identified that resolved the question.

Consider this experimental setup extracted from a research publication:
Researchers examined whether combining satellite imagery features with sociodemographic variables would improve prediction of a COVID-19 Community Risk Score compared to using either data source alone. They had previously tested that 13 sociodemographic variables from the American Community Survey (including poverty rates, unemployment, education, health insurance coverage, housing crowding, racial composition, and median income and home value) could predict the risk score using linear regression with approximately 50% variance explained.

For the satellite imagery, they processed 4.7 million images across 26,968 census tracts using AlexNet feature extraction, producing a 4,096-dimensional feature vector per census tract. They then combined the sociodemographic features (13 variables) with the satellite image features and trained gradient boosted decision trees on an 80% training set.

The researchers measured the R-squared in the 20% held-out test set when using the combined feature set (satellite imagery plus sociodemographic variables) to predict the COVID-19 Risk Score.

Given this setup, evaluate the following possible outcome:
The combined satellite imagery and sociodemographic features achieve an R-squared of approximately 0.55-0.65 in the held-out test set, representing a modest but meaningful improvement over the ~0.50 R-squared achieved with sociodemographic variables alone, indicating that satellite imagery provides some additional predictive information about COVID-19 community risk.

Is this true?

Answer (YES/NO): NO